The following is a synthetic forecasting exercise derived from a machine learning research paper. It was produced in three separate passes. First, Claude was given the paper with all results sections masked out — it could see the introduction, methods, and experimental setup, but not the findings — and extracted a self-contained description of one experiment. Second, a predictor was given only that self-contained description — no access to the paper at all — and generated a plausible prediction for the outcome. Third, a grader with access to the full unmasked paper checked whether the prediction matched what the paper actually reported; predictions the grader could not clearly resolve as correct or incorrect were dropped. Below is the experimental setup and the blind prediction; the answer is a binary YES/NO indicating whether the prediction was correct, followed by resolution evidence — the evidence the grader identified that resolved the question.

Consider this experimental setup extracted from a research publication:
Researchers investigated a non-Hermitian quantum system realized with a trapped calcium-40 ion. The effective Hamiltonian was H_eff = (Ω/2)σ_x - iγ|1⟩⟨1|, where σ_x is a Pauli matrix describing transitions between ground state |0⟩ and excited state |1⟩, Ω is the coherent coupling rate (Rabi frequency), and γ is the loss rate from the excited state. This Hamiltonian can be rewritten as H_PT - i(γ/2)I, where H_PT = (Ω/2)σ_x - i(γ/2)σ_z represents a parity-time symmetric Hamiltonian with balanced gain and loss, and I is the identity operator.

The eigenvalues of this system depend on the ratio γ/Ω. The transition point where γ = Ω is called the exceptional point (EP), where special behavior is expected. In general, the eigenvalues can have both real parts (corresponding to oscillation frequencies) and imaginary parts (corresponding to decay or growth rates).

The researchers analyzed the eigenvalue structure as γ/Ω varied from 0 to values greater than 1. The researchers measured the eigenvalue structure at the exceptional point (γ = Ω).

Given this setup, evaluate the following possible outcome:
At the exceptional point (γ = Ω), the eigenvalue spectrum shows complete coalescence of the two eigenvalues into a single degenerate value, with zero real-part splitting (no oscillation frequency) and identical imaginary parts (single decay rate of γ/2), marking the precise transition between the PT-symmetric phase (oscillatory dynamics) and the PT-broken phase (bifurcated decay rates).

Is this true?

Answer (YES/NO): YES